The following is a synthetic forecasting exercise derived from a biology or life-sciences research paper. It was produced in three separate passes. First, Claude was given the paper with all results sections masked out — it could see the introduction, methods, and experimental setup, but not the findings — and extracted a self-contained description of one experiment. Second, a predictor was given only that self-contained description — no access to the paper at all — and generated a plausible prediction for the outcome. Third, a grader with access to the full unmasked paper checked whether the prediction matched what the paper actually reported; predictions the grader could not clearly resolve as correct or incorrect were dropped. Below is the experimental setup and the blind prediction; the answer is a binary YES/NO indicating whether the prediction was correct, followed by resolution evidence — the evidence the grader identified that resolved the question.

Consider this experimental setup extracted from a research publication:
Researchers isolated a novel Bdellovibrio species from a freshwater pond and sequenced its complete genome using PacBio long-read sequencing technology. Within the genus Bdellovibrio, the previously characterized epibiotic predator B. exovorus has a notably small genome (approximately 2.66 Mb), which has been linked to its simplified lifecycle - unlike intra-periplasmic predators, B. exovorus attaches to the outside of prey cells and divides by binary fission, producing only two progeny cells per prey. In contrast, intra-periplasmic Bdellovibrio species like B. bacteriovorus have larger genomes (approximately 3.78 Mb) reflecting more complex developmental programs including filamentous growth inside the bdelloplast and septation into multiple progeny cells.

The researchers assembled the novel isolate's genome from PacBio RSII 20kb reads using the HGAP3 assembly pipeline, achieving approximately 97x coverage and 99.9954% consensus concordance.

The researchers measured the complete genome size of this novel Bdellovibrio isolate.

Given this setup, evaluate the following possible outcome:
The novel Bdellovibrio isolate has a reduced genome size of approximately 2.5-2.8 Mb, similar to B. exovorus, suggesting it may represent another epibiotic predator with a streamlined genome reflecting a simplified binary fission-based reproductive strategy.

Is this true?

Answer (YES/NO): NO